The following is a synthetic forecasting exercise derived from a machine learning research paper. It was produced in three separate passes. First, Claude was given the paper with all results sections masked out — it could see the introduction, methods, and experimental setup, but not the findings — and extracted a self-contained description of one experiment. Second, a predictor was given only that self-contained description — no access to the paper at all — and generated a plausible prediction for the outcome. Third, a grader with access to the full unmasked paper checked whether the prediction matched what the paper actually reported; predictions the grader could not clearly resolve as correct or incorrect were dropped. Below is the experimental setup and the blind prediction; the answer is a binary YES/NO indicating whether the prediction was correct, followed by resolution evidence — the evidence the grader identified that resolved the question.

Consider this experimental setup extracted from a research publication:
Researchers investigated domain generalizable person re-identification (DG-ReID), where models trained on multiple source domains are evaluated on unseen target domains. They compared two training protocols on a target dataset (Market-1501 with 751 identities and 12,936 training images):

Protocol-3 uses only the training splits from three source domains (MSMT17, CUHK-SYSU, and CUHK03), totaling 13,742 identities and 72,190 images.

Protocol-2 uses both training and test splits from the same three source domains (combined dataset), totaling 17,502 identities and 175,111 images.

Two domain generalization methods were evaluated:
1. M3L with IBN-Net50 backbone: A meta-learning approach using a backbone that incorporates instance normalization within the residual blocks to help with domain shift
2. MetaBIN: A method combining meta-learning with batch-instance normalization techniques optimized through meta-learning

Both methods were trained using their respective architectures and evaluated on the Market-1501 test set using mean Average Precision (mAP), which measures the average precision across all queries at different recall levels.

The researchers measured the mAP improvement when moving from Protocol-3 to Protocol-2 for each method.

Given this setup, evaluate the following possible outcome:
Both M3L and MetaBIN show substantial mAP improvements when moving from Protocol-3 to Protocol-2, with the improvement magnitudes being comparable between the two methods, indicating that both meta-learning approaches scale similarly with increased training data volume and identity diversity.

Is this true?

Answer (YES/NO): NO